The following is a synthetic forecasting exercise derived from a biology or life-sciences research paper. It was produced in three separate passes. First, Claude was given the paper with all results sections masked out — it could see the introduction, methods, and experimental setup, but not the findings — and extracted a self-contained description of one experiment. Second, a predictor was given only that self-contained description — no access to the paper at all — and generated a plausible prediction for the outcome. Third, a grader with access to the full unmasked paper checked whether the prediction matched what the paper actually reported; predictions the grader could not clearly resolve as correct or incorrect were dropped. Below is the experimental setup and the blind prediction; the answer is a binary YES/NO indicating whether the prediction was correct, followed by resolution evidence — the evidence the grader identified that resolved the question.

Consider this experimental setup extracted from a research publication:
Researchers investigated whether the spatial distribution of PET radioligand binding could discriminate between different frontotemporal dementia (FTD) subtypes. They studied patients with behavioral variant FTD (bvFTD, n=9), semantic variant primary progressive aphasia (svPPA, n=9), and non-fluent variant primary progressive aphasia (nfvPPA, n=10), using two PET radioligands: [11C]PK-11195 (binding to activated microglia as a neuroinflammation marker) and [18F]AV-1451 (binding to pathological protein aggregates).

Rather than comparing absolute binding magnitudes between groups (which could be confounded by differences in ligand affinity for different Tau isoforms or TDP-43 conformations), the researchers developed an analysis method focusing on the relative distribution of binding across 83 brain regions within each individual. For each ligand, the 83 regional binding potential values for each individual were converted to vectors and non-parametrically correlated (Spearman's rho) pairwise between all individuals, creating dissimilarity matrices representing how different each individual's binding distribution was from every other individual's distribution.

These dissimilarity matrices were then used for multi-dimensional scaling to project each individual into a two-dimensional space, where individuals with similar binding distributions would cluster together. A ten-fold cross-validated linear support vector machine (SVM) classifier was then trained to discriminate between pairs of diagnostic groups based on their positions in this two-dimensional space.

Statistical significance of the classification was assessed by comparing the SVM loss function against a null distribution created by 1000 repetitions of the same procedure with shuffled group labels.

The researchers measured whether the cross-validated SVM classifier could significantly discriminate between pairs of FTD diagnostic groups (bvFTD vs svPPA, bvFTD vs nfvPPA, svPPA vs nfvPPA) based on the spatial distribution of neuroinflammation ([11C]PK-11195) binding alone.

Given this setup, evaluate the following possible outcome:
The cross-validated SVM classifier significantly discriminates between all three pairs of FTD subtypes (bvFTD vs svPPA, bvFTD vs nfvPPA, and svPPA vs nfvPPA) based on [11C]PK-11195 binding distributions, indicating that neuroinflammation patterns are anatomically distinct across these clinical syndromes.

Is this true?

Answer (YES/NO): YES